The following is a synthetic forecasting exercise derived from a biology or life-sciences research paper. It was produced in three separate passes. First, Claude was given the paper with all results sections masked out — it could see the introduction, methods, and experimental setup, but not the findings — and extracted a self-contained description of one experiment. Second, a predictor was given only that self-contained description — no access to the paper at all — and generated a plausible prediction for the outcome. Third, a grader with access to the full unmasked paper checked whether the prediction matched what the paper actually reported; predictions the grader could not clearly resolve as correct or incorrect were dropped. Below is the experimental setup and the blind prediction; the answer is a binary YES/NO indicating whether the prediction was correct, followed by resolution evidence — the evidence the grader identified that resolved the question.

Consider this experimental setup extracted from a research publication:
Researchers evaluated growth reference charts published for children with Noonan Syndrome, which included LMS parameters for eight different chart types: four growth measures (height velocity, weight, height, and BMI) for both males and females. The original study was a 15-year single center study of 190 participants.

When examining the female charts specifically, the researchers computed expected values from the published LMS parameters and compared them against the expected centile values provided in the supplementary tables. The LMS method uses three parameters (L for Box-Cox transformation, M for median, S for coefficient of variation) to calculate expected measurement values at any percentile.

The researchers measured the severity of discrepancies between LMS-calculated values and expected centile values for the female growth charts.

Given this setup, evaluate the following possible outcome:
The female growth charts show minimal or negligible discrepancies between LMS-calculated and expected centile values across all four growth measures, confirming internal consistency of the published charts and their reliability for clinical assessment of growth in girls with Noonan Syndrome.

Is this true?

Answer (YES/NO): NO